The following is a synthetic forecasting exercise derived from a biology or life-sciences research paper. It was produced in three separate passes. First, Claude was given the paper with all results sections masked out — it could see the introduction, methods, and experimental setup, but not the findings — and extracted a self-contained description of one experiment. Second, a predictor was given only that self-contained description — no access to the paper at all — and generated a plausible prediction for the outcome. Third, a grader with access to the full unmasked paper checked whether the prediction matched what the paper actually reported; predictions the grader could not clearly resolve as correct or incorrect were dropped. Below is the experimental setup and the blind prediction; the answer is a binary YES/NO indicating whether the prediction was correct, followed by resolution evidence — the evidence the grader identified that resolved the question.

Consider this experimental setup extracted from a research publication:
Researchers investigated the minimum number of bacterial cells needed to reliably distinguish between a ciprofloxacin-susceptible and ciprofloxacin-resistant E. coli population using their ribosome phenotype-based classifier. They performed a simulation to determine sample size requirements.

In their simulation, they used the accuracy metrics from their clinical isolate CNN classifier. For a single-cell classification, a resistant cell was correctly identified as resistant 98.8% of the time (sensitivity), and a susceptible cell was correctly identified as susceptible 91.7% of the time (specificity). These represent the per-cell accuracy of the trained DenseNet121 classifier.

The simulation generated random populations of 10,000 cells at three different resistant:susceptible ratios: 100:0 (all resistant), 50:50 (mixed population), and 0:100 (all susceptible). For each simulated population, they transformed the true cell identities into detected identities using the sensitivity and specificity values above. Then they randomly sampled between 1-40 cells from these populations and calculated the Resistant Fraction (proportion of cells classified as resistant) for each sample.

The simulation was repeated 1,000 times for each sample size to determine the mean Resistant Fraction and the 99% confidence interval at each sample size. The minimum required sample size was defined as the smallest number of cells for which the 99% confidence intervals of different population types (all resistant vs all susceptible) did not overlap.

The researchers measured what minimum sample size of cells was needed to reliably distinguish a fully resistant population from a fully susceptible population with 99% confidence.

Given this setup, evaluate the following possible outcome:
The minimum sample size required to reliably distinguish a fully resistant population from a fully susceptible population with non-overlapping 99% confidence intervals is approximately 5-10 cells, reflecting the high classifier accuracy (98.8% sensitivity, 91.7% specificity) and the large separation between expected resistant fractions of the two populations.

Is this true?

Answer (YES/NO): NO